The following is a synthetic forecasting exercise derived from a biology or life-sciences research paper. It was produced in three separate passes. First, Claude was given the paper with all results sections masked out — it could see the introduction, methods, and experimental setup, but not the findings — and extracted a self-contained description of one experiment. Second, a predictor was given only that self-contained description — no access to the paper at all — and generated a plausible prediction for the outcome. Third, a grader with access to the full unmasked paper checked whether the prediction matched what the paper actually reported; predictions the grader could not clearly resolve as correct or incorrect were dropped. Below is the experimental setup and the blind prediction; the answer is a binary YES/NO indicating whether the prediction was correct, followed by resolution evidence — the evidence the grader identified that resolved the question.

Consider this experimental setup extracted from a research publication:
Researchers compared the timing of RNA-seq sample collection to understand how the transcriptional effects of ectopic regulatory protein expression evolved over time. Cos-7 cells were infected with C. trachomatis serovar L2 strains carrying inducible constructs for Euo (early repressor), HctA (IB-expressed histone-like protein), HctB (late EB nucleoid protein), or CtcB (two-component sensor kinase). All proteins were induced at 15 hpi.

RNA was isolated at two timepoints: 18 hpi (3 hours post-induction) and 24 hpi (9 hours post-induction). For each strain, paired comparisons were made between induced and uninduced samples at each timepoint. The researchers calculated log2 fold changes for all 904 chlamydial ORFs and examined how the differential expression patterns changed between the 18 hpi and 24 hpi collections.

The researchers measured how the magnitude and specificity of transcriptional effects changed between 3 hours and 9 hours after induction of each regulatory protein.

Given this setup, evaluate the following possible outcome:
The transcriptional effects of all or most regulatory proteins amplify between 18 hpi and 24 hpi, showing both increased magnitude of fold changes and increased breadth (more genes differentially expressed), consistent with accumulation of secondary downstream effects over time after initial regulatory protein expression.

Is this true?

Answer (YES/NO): NO